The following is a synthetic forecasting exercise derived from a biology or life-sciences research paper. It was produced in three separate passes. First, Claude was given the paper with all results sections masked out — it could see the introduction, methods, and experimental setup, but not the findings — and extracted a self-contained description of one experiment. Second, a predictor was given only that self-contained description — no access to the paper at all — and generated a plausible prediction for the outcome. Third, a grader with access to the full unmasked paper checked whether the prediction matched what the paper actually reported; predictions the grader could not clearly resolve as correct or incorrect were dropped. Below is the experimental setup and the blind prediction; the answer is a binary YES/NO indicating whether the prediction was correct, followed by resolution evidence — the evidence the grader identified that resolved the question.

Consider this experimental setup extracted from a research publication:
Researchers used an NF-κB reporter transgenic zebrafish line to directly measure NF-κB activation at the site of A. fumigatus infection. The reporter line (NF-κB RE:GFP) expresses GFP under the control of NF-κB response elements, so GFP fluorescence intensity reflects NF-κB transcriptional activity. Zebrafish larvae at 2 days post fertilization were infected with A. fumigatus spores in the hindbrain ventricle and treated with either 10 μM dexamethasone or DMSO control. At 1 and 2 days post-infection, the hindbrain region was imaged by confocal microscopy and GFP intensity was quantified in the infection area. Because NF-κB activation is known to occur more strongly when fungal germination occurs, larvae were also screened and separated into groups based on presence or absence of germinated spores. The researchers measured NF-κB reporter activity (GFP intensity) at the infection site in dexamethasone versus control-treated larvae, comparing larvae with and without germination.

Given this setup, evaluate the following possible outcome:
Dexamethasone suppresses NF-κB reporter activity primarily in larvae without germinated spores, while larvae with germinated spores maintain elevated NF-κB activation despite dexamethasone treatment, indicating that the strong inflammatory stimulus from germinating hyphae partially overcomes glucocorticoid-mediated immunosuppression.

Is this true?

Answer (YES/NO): YES